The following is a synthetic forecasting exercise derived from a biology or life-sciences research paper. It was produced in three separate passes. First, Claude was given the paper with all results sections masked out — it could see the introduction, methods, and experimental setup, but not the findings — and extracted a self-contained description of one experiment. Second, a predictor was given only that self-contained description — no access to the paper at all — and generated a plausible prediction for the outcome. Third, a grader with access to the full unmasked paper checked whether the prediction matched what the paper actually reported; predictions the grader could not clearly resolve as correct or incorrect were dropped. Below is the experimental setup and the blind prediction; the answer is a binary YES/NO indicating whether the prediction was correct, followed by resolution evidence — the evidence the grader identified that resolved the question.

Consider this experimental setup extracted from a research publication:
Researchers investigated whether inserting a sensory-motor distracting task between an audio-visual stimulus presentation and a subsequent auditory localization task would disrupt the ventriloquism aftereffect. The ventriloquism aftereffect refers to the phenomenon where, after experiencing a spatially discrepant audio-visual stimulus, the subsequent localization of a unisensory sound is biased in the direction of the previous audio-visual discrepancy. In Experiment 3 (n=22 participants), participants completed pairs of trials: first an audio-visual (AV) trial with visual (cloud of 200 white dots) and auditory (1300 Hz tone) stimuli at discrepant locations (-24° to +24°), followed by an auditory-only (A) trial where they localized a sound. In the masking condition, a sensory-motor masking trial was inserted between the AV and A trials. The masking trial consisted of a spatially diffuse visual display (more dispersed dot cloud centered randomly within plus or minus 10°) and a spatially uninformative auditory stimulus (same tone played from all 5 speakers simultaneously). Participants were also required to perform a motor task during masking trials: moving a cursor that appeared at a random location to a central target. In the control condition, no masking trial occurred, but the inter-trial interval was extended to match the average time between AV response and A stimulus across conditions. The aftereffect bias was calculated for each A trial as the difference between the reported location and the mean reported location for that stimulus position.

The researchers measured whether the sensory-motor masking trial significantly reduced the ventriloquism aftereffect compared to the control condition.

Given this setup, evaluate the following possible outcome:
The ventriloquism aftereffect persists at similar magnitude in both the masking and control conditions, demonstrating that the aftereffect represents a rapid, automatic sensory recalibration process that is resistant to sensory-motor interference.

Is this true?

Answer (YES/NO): YES